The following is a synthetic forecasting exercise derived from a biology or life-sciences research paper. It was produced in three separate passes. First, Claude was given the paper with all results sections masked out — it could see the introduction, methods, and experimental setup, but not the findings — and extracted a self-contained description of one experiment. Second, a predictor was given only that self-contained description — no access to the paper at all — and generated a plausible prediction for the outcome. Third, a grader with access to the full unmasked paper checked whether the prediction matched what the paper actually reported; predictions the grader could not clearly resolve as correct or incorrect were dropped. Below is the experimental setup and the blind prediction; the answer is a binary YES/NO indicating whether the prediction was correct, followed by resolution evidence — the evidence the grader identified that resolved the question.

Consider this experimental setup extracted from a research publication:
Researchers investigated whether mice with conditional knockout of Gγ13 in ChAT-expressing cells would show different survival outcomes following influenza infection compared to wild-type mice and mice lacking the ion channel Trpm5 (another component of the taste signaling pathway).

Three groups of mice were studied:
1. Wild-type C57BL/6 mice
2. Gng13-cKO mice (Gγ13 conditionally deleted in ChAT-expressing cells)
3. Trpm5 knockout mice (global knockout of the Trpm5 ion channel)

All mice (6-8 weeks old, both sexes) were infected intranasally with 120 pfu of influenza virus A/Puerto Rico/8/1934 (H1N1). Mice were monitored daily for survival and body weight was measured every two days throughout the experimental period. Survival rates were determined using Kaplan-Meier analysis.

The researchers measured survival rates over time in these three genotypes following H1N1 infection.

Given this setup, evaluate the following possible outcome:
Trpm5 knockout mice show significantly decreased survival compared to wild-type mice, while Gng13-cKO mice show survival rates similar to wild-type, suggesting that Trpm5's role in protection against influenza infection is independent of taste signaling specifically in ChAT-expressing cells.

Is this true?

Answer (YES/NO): NO